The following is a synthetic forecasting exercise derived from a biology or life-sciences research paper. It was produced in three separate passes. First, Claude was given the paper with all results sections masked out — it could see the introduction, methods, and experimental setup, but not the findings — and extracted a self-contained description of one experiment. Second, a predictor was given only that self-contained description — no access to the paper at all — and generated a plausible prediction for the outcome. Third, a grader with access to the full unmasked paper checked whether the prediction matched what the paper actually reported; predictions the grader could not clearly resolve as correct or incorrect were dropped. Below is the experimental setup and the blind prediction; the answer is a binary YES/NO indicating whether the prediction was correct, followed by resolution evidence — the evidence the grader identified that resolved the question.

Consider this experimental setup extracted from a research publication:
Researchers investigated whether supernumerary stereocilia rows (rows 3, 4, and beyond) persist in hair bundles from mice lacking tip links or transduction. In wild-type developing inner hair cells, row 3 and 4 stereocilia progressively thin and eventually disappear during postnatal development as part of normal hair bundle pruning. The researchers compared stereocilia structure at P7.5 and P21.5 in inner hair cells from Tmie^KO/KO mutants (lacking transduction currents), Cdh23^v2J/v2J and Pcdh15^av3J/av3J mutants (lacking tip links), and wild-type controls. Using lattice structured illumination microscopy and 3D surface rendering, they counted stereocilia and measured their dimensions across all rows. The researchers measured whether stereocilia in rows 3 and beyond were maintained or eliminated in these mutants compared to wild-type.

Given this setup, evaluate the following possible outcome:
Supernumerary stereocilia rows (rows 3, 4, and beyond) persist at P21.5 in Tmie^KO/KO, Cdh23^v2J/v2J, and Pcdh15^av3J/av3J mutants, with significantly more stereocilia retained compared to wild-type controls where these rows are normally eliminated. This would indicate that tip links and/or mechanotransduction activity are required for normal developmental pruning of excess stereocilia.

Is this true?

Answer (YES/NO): YES